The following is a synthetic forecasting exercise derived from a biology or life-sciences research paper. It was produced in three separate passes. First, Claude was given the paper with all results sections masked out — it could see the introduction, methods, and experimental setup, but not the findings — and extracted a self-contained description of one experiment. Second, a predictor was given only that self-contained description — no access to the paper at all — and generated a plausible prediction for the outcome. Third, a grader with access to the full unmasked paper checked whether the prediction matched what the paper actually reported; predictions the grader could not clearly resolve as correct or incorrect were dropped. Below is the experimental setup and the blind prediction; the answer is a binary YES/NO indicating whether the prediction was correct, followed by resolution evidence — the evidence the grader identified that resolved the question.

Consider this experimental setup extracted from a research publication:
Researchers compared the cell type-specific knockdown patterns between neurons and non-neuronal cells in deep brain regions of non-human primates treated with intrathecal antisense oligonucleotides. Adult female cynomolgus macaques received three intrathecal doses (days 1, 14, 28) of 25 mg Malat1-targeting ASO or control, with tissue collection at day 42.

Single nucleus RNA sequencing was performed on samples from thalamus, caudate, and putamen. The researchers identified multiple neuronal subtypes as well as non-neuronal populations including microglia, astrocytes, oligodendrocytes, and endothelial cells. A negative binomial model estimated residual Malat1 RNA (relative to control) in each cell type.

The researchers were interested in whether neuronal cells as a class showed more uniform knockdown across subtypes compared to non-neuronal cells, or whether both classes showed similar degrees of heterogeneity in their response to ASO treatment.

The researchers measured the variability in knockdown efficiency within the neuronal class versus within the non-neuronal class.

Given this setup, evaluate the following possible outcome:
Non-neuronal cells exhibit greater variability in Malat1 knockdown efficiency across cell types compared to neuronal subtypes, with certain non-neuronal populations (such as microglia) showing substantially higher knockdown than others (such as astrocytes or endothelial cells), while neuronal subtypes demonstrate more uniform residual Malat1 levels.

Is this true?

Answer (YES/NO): YES